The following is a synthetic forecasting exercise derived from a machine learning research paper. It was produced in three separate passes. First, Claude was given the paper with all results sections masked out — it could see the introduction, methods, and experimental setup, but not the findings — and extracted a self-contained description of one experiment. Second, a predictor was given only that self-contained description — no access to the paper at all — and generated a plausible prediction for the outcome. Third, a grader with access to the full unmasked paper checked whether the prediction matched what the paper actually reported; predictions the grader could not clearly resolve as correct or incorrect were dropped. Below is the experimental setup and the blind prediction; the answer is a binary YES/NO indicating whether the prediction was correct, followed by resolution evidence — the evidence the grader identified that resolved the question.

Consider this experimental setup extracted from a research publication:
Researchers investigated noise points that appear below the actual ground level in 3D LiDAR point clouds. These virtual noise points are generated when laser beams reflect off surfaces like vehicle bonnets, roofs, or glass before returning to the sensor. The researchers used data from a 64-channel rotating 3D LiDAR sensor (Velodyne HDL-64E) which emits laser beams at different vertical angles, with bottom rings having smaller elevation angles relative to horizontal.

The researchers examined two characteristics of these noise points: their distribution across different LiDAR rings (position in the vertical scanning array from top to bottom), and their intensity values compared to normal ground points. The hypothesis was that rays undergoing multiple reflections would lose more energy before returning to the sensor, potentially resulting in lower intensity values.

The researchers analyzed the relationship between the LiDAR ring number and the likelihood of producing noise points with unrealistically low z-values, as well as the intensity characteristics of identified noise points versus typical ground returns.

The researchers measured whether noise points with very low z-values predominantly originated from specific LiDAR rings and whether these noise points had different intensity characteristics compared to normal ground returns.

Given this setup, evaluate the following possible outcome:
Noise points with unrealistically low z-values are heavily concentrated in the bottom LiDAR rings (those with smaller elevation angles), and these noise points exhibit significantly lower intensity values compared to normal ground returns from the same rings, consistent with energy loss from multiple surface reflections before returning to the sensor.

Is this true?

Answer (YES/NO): YES